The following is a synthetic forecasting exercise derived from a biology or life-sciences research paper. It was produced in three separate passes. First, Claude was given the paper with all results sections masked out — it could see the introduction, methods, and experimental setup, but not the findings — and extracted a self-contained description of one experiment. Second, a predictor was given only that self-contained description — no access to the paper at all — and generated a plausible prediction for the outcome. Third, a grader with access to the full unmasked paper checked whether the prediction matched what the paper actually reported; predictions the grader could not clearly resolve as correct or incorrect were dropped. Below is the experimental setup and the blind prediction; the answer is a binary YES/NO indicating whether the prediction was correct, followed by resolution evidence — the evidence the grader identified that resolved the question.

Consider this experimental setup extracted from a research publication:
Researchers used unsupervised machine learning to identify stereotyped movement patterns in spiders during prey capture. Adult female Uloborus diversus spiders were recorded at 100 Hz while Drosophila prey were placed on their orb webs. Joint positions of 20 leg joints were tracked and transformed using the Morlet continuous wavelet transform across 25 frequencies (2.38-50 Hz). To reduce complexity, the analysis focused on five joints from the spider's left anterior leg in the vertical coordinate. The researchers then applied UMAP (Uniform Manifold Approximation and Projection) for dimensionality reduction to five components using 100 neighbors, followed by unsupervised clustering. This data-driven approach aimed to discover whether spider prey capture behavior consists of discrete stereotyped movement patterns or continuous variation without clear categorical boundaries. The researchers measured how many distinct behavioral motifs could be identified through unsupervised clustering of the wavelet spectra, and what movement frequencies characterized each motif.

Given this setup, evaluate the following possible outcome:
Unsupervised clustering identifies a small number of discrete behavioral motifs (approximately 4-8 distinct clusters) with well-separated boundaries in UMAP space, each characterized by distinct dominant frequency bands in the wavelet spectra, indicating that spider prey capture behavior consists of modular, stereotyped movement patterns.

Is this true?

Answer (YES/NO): NO